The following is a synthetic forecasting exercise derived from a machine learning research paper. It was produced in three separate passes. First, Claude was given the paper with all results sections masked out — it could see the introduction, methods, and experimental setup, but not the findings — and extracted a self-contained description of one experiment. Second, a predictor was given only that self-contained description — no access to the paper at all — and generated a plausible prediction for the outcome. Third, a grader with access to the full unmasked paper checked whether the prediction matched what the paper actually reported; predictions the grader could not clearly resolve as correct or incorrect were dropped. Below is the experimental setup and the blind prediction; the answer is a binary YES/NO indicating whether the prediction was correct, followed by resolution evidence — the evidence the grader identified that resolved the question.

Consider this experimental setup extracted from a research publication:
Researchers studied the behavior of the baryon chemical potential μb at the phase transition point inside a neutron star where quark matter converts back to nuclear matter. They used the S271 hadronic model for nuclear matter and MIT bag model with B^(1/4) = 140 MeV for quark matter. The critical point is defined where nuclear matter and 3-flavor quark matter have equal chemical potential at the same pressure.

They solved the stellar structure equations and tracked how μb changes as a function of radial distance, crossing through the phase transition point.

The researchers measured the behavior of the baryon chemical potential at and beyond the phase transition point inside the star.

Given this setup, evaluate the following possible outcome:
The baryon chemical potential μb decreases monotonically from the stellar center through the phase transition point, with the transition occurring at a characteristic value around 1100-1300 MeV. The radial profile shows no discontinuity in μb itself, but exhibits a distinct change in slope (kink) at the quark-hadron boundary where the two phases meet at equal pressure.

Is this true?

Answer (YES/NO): NO